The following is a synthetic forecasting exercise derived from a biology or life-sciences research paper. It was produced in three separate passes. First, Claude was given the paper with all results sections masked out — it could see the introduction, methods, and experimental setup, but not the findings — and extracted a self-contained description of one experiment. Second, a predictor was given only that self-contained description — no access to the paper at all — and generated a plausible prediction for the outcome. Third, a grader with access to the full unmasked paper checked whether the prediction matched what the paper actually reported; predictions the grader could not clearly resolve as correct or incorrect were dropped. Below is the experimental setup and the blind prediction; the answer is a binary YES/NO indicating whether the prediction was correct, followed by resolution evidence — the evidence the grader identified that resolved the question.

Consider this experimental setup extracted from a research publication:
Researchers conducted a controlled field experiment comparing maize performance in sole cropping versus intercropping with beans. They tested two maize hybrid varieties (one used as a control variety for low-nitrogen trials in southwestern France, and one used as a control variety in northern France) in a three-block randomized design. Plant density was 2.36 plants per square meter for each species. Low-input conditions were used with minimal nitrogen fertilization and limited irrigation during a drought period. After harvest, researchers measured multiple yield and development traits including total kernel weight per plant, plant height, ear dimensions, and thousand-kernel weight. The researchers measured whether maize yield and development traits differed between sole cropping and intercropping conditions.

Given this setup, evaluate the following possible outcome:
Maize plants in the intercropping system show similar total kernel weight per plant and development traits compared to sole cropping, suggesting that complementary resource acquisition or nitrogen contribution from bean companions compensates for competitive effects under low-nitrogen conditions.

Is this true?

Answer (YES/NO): NO